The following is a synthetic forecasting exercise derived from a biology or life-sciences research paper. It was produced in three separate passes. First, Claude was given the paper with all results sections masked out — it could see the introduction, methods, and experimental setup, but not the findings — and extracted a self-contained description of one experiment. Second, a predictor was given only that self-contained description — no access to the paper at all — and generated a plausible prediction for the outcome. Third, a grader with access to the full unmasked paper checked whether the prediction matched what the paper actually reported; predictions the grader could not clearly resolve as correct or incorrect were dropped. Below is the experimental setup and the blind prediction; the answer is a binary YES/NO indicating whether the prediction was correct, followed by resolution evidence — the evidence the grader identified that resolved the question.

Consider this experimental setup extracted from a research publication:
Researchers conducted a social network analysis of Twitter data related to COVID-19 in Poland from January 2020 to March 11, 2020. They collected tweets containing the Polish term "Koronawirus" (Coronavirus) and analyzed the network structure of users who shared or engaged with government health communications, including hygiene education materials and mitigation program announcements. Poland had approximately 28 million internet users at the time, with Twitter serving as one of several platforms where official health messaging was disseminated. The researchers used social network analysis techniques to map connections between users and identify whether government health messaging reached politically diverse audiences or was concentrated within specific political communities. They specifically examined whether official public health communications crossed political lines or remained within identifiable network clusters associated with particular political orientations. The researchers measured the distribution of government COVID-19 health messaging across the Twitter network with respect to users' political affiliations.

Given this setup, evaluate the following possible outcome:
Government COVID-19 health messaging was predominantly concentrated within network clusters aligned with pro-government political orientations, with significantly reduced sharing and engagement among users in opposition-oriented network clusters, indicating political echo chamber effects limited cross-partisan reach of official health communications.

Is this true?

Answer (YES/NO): YES